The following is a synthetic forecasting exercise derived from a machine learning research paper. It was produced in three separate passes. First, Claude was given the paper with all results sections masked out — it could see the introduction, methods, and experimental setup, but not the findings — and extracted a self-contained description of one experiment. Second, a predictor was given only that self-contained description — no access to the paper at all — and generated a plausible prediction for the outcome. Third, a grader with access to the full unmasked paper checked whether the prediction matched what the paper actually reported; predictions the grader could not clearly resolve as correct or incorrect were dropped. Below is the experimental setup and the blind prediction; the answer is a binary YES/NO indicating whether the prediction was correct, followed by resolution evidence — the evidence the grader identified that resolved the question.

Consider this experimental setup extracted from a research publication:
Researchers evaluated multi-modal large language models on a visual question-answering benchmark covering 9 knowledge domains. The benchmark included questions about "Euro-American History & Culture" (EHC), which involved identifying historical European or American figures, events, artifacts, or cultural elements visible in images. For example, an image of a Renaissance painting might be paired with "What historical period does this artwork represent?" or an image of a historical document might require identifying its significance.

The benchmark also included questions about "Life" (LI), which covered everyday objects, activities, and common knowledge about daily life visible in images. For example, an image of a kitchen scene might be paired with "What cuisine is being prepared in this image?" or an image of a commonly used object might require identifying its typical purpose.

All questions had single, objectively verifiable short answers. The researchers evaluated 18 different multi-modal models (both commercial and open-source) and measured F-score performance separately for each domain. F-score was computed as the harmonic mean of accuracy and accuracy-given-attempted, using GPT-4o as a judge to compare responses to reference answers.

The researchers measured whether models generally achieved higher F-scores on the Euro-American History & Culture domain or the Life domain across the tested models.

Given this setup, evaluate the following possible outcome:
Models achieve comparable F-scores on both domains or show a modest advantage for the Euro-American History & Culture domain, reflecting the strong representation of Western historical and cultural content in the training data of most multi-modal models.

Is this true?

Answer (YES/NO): NO